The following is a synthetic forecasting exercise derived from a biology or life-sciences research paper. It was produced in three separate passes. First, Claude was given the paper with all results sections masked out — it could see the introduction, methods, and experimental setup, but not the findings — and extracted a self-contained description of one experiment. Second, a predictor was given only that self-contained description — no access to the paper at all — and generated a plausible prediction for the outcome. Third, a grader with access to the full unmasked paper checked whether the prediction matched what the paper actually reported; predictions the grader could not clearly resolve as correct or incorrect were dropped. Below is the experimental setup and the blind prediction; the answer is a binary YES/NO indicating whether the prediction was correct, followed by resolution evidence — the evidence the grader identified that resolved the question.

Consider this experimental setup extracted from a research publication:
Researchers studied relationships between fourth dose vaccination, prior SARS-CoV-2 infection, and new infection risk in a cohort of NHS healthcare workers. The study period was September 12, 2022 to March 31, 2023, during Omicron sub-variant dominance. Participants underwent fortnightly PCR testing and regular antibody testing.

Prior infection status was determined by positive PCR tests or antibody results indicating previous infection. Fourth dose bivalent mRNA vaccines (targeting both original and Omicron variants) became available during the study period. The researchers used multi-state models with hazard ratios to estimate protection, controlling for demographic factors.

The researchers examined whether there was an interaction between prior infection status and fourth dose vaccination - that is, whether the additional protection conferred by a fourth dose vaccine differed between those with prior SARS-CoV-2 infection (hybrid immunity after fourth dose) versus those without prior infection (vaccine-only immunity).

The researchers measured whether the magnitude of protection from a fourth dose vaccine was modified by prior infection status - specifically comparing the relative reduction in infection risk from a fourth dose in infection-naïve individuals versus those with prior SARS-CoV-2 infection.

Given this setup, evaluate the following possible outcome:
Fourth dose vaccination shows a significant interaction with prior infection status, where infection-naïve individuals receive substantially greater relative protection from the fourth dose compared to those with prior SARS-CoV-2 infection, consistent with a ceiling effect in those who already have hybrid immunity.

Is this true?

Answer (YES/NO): NO